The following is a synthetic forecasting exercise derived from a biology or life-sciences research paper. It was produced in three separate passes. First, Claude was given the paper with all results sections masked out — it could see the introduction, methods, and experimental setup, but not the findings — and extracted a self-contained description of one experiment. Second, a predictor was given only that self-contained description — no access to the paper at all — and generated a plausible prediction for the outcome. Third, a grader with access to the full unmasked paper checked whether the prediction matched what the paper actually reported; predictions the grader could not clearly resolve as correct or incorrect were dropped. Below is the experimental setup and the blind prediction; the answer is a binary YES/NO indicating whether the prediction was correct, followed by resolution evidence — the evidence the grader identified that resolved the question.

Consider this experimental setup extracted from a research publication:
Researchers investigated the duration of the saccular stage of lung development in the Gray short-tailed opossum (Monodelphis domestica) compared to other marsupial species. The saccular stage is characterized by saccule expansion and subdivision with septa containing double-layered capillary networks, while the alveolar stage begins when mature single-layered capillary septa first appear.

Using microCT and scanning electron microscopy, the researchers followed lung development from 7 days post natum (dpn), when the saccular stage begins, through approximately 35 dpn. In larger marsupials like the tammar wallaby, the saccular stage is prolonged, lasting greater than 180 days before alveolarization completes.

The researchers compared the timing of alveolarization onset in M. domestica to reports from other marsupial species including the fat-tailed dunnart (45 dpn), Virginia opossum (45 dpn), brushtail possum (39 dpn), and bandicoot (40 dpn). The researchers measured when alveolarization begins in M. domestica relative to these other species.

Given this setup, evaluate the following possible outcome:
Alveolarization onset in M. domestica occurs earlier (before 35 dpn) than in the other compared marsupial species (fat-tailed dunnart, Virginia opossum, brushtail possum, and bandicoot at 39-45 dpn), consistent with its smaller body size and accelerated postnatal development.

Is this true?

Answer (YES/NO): YES